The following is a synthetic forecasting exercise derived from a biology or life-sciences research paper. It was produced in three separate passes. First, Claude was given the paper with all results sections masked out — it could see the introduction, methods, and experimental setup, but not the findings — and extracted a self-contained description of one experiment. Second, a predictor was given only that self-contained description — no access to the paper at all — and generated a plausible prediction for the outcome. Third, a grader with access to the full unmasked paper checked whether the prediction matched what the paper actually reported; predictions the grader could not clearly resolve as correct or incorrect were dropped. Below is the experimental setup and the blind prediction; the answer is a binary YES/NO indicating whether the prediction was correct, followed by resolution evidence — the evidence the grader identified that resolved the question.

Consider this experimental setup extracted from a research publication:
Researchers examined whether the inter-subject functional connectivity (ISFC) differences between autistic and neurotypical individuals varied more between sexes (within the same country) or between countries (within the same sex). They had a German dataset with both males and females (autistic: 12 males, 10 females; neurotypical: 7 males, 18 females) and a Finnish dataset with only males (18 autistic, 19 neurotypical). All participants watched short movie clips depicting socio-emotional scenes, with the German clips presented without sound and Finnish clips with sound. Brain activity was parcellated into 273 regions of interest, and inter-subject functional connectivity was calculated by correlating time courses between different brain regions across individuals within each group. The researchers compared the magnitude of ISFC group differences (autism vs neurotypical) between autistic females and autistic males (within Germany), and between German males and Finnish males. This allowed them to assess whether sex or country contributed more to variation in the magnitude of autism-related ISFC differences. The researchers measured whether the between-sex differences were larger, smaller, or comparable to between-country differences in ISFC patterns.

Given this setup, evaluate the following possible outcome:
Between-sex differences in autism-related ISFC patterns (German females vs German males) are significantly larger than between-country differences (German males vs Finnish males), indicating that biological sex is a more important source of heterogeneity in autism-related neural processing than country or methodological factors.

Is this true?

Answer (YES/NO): NO